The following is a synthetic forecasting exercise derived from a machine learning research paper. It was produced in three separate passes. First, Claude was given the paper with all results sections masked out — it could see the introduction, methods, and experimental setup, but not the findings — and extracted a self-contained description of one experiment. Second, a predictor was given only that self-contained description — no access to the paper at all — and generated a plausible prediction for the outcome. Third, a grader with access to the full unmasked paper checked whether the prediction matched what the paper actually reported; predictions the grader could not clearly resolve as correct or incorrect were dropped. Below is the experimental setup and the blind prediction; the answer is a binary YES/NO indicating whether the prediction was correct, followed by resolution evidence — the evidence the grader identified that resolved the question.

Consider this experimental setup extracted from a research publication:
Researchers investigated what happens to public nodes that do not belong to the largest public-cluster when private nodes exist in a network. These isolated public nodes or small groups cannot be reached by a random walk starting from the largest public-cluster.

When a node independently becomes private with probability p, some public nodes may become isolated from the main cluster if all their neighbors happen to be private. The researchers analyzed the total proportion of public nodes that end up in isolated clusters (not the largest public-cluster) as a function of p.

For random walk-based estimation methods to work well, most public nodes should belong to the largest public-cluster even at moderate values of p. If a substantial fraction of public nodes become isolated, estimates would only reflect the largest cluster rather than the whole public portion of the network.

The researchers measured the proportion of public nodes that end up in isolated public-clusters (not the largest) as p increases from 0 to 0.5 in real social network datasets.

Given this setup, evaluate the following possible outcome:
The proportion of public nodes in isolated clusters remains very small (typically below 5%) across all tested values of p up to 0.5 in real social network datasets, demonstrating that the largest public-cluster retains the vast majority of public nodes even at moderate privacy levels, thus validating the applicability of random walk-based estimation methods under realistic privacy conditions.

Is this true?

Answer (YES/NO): NO